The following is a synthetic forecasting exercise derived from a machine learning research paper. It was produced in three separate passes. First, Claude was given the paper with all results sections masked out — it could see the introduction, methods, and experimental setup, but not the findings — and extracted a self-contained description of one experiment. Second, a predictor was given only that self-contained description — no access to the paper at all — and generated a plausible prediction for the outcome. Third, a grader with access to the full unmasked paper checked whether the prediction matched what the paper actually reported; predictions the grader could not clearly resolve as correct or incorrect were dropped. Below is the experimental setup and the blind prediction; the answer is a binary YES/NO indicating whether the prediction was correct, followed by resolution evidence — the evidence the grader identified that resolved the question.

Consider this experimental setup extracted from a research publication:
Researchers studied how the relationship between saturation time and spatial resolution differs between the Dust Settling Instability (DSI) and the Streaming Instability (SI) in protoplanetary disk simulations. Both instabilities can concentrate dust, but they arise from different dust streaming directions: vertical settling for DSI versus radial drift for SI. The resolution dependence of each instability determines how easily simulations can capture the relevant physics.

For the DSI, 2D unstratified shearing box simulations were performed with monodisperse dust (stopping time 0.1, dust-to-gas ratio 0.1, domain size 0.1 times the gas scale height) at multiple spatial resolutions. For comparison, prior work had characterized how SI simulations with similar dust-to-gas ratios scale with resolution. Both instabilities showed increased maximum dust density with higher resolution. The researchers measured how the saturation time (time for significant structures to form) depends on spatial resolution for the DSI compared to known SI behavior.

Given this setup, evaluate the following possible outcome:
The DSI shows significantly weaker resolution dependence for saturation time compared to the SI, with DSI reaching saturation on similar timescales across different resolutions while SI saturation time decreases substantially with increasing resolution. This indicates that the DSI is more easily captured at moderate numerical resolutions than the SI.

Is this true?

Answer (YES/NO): NO